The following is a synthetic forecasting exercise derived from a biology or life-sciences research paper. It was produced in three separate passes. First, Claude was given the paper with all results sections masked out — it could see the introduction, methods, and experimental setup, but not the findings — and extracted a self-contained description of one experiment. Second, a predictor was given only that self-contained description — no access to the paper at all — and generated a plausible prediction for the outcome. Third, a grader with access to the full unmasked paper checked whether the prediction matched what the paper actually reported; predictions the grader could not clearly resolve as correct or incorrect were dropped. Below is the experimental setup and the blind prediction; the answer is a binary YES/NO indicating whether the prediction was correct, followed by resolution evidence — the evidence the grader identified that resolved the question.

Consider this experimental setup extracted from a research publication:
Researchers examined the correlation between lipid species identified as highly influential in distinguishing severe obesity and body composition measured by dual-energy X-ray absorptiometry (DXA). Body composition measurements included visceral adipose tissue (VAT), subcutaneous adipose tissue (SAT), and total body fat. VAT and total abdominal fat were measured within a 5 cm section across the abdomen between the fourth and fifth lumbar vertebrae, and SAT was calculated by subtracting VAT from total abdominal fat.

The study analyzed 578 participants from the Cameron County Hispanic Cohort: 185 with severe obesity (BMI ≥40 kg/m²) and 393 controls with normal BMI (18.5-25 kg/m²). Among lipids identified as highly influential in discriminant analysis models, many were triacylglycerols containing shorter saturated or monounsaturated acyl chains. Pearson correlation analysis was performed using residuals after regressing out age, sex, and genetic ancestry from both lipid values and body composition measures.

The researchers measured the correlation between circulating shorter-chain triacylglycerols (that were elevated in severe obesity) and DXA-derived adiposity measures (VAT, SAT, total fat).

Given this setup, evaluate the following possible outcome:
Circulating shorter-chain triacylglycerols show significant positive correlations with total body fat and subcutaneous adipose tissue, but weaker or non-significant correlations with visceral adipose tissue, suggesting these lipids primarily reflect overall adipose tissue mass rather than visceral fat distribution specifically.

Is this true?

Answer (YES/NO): NO